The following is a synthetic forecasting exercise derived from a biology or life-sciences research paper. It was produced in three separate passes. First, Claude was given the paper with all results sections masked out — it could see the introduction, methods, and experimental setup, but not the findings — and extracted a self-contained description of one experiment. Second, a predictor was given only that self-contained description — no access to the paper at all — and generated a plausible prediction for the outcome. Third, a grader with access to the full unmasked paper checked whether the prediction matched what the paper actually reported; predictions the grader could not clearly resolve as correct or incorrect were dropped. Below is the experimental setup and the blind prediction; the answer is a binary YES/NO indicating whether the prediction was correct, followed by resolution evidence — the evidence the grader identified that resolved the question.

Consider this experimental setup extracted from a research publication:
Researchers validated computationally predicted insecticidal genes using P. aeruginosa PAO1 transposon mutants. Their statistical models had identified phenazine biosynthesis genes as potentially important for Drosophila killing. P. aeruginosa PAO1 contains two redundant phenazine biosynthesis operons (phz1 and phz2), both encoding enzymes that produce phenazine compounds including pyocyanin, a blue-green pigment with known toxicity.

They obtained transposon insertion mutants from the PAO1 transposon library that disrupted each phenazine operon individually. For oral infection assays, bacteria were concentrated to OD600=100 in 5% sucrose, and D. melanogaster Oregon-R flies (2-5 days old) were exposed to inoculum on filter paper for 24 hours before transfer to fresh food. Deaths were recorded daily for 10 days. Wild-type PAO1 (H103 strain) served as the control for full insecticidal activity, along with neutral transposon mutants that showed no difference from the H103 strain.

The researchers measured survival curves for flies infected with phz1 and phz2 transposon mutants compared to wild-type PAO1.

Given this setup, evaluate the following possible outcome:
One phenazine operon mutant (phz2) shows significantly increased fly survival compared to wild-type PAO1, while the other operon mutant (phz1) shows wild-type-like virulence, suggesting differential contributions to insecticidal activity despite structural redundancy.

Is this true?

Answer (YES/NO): NO